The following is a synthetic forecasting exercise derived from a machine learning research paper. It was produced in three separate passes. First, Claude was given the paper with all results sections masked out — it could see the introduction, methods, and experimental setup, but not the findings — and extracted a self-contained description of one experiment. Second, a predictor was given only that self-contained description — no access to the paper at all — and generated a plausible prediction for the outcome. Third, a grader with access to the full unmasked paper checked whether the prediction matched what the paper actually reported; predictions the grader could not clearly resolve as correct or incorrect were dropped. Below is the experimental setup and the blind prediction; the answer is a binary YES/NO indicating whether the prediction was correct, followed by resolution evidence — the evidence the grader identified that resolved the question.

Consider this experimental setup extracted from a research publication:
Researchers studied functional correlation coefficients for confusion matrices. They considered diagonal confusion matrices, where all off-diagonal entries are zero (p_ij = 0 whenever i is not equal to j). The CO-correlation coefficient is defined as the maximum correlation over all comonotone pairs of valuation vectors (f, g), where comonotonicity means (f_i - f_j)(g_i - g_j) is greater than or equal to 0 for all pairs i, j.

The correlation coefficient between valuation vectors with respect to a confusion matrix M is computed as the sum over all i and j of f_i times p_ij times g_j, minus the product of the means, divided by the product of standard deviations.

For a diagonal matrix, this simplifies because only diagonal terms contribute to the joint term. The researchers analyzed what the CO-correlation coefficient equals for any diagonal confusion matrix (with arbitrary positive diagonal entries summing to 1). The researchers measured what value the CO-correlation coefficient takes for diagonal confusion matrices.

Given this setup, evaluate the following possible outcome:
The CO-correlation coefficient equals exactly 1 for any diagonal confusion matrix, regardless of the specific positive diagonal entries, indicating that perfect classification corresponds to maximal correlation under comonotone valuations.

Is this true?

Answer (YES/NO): YES